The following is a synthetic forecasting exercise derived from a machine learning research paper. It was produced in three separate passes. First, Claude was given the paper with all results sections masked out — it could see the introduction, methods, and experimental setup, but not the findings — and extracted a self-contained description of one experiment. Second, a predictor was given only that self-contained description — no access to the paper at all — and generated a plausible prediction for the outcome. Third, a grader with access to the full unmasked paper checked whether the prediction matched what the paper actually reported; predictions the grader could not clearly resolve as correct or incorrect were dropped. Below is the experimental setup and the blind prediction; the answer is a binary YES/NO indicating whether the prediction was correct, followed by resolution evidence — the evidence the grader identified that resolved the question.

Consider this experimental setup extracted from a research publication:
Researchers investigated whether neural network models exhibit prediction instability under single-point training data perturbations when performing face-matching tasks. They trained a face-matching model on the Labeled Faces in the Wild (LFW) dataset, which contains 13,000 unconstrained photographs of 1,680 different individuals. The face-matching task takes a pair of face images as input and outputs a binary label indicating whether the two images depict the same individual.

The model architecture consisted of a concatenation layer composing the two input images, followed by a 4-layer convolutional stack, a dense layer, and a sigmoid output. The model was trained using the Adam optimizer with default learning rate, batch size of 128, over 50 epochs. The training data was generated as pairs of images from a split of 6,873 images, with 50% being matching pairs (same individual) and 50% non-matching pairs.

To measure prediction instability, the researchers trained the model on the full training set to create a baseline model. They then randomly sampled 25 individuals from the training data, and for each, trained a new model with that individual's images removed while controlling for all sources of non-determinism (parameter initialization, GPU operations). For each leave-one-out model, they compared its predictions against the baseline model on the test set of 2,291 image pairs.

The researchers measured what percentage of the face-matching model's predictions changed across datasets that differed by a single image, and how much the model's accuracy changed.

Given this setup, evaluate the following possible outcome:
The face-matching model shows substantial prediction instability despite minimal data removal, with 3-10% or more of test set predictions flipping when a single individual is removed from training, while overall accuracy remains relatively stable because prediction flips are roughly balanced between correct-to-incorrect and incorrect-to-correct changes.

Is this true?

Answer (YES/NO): YES